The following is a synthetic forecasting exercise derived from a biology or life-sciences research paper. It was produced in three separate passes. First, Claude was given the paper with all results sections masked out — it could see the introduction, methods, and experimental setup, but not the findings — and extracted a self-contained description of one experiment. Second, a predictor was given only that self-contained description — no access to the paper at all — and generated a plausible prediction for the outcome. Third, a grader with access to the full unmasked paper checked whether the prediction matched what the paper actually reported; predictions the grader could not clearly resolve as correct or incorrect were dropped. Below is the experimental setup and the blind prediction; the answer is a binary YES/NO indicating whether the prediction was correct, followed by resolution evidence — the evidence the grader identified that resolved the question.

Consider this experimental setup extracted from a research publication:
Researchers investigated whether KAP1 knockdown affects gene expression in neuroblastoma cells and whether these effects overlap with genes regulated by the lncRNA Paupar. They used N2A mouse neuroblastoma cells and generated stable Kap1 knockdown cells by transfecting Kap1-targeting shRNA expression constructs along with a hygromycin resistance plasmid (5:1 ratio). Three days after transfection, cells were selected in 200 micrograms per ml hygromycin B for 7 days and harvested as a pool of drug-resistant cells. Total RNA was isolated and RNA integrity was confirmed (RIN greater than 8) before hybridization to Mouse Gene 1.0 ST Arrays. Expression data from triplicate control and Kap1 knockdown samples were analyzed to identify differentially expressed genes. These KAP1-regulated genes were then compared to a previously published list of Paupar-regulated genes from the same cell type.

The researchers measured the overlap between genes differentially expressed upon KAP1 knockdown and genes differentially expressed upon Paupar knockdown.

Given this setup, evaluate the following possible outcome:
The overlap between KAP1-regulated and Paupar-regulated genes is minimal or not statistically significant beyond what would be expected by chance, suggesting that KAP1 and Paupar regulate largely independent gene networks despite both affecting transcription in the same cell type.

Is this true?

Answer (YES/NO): NO